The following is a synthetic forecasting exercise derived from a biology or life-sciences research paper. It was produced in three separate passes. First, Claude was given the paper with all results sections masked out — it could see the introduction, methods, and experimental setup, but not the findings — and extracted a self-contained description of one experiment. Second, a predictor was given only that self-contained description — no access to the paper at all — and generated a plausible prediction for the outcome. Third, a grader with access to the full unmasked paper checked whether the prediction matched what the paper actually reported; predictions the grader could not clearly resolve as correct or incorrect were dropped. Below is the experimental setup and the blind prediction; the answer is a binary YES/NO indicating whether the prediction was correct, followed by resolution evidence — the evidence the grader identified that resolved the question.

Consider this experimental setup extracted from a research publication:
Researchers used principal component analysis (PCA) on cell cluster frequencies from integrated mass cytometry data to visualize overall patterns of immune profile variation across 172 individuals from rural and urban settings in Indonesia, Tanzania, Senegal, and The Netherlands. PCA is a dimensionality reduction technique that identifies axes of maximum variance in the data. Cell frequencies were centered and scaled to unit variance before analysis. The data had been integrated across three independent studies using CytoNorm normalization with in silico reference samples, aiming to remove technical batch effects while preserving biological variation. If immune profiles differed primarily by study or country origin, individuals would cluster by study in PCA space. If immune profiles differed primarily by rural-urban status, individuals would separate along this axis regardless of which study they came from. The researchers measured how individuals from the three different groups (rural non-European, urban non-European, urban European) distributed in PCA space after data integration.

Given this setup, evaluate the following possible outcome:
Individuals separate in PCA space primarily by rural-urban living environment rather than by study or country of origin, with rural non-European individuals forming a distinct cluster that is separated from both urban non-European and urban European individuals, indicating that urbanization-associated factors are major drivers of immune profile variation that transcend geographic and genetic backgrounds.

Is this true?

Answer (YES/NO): NO